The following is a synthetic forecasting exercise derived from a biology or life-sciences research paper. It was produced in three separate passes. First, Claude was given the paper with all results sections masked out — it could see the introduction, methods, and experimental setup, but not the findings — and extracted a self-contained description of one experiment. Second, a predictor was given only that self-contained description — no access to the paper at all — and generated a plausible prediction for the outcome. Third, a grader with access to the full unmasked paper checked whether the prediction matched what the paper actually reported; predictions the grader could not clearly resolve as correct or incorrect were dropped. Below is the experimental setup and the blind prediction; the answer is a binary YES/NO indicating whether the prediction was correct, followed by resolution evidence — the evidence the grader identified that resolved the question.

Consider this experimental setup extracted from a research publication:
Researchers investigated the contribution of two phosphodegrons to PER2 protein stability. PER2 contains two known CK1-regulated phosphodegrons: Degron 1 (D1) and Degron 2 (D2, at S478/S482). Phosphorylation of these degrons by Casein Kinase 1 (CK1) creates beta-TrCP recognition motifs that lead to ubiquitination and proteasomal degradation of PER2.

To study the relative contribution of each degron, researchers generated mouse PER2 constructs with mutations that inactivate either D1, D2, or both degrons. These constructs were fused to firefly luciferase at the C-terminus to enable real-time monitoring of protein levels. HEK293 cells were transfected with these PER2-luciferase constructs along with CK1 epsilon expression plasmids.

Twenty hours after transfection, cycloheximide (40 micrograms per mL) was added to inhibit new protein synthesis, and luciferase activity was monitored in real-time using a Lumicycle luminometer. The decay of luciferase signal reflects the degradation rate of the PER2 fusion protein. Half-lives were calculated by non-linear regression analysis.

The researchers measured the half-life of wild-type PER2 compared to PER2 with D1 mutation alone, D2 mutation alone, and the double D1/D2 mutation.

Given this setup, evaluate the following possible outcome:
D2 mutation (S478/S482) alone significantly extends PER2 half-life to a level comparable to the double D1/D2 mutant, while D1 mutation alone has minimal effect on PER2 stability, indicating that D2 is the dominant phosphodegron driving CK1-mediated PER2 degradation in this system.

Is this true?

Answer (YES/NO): NO